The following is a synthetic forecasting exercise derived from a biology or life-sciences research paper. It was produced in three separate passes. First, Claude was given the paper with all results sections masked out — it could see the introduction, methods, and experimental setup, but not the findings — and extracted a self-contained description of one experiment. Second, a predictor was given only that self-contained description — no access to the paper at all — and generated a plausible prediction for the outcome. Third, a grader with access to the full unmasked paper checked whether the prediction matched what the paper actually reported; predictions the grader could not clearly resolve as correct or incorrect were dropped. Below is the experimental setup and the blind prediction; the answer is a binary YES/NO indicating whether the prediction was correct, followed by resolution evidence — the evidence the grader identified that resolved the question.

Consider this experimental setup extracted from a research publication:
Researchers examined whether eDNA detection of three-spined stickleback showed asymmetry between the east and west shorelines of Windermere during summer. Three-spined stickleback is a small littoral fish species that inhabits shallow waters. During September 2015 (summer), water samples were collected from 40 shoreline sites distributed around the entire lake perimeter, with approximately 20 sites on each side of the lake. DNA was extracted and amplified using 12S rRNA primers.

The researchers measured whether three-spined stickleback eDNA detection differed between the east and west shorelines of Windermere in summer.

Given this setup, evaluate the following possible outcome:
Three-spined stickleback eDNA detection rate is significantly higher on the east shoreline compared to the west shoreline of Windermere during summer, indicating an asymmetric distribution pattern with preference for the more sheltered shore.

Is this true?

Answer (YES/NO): NO